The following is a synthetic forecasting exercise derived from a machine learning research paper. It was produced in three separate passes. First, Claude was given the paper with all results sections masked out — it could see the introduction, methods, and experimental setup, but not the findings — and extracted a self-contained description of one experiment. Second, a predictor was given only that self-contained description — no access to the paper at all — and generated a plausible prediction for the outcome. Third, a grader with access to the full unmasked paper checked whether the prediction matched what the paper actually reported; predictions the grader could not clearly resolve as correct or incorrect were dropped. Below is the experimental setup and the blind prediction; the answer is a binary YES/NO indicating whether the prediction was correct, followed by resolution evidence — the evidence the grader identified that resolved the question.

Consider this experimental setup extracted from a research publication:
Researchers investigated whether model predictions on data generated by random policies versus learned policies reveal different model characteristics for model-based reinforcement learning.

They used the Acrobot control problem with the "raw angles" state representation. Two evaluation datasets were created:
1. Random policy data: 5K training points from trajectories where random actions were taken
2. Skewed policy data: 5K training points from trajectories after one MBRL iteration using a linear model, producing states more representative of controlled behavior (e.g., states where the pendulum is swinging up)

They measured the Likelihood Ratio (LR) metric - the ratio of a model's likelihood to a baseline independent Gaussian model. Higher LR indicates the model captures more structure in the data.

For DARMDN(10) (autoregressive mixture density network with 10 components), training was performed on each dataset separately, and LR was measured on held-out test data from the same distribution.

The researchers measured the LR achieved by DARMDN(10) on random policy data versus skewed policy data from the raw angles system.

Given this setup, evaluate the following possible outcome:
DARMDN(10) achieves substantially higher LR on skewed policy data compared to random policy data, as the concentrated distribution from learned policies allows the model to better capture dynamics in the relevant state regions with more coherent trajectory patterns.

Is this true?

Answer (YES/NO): NO